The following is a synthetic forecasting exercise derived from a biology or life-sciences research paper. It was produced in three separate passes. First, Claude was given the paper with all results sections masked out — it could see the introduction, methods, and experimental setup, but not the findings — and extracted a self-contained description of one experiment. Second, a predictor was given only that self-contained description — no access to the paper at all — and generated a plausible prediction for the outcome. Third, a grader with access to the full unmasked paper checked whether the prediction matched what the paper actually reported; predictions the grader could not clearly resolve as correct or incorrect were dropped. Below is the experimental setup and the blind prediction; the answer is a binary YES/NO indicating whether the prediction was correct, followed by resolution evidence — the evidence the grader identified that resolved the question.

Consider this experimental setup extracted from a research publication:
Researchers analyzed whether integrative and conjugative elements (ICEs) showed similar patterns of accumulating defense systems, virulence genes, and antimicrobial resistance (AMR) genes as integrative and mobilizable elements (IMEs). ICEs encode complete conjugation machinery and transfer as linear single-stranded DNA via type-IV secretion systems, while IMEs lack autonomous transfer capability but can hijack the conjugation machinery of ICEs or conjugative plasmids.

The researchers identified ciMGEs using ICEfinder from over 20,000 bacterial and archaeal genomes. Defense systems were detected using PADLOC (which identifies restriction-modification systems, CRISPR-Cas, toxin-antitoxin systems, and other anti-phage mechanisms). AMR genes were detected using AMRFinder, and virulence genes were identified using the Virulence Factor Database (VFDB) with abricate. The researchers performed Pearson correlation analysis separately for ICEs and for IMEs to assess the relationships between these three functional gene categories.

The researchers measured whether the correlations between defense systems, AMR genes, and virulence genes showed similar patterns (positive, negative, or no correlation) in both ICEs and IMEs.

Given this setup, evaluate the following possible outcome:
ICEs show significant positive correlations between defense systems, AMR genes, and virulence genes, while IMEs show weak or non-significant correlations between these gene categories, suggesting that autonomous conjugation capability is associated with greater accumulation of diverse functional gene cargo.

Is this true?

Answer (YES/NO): NO